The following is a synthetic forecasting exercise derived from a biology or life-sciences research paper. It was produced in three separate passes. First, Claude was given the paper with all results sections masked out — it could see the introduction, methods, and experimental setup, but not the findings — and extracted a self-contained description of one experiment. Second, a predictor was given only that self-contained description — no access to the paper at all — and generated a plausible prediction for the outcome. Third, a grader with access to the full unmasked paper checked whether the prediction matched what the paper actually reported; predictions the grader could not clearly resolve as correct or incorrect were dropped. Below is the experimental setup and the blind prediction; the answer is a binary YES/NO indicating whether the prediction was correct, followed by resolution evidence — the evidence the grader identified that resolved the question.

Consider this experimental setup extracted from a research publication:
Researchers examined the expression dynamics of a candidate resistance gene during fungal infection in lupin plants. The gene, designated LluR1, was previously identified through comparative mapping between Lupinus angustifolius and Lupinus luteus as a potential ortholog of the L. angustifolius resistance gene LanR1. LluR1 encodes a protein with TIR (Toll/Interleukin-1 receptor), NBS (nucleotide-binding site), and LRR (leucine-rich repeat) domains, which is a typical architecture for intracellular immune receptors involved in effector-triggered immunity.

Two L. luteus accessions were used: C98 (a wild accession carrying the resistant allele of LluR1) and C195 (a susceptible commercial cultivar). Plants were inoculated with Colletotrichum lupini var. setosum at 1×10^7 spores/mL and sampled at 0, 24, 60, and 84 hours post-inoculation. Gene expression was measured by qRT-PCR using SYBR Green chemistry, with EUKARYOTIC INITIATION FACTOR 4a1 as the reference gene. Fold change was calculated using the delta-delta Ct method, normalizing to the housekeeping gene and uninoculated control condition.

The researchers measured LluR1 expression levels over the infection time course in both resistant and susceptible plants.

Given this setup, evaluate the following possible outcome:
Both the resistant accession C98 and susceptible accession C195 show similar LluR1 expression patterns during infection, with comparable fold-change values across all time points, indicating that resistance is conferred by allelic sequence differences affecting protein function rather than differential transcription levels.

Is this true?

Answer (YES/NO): NO